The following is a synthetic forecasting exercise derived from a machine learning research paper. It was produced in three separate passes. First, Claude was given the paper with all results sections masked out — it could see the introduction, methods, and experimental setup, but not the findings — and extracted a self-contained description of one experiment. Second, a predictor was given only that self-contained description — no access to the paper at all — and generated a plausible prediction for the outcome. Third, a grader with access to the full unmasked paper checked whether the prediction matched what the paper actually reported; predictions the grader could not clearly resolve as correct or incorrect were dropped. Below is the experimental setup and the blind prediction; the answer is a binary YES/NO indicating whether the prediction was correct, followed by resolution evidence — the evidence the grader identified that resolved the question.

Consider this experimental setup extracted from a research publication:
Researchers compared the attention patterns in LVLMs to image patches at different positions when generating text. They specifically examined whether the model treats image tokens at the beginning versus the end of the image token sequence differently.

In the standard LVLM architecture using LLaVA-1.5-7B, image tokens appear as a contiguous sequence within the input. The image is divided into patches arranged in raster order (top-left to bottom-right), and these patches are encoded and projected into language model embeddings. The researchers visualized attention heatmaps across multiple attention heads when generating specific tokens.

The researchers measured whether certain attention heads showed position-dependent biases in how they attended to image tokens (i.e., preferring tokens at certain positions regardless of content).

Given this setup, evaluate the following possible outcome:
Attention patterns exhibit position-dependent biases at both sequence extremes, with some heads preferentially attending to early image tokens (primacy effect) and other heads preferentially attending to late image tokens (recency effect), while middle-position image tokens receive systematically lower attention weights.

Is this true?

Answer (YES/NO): NO